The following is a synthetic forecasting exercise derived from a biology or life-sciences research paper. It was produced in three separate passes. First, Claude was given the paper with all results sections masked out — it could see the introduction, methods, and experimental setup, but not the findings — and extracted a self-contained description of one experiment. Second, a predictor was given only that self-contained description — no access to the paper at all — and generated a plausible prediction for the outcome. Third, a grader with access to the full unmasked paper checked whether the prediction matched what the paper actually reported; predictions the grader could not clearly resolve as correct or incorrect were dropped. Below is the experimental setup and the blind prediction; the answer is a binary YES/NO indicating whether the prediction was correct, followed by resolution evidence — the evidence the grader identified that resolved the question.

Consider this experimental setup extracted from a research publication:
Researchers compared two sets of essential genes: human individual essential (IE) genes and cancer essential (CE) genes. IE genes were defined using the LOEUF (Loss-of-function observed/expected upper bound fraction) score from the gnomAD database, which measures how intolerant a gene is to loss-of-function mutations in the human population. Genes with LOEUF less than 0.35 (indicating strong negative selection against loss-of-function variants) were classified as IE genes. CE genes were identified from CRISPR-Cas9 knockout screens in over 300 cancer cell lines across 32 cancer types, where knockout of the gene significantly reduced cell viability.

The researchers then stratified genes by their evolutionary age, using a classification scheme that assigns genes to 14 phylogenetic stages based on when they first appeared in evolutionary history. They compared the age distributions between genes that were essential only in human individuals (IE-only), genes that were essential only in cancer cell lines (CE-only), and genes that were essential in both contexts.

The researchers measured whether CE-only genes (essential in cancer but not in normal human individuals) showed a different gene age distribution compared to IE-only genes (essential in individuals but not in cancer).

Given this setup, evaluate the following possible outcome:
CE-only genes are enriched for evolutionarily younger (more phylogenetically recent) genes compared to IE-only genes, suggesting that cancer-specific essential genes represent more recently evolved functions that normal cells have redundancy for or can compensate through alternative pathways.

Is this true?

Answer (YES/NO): YES